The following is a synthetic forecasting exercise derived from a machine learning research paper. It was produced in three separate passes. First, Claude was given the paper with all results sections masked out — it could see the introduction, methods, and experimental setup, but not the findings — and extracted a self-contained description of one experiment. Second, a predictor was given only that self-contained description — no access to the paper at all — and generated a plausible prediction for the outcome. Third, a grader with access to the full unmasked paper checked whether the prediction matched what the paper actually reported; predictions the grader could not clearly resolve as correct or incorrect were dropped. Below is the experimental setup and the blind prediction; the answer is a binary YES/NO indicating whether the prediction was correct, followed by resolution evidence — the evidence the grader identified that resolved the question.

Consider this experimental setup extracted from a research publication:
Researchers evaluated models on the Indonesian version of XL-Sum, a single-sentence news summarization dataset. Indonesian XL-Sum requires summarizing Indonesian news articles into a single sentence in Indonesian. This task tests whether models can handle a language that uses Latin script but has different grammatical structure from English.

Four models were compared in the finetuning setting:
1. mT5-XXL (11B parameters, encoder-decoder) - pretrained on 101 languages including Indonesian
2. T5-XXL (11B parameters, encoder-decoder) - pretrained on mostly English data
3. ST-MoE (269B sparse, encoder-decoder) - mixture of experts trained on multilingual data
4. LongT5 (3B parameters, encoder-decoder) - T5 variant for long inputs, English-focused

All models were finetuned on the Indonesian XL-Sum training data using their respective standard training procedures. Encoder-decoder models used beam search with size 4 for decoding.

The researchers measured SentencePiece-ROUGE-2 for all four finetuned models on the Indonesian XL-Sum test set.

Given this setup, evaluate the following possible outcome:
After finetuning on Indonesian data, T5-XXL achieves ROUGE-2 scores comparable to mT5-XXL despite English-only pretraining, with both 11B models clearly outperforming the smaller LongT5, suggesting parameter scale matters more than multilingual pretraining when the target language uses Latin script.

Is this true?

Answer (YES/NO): NO